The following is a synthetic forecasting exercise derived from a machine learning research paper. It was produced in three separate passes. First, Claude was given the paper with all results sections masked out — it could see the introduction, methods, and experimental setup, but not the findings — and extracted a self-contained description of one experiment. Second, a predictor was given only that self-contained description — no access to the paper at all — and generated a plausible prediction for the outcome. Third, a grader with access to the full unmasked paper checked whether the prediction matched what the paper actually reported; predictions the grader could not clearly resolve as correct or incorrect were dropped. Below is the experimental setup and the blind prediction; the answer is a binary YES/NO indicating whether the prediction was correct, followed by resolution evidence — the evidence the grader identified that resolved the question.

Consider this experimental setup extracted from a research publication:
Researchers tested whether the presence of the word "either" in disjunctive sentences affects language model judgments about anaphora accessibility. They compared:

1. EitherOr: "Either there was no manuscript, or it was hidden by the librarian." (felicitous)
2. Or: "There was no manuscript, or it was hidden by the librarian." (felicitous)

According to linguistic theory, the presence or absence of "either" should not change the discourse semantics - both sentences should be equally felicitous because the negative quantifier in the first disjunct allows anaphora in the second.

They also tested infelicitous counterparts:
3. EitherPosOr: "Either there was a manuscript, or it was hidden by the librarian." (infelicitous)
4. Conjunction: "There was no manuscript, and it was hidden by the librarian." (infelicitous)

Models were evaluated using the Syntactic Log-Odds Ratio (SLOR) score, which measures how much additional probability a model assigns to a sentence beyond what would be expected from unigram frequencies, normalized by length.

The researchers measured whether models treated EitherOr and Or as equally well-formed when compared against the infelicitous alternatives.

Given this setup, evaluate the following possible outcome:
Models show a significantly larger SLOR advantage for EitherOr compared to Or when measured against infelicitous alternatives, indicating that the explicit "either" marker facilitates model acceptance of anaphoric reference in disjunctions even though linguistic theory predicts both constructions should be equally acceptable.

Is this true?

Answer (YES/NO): YES